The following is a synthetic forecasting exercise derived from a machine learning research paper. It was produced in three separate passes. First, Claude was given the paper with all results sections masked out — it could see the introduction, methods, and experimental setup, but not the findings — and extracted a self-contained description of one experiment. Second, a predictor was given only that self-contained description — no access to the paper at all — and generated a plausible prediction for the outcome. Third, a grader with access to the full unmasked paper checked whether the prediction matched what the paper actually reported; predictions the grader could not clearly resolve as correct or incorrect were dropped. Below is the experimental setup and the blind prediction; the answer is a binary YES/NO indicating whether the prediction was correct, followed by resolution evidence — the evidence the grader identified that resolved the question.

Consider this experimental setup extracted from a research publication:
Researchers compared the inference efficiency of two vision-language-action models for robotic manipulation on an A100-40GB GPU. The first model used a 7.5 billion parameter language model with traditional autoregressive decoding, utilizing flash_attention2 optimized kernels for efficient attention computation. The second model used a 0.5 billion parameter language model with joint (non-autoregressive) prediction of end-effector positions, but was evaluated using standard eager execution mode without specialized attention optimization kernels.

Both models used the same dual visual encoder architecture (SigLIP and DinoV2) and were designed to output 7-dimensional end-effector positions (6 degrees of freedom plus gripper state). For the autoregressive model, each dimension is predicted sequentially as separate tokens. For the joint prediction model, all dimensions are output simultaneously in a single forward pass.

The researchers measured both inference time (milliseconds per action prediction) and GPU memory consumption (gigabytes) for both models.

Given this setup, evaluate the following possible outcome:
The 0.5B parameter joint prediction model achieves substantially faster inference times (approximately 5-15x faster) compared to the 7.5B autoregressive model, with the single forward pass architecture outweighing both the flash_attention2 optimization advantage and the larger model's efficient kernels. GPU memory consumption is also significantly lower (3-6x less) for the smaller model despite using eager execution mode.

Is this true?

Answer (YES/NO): NO